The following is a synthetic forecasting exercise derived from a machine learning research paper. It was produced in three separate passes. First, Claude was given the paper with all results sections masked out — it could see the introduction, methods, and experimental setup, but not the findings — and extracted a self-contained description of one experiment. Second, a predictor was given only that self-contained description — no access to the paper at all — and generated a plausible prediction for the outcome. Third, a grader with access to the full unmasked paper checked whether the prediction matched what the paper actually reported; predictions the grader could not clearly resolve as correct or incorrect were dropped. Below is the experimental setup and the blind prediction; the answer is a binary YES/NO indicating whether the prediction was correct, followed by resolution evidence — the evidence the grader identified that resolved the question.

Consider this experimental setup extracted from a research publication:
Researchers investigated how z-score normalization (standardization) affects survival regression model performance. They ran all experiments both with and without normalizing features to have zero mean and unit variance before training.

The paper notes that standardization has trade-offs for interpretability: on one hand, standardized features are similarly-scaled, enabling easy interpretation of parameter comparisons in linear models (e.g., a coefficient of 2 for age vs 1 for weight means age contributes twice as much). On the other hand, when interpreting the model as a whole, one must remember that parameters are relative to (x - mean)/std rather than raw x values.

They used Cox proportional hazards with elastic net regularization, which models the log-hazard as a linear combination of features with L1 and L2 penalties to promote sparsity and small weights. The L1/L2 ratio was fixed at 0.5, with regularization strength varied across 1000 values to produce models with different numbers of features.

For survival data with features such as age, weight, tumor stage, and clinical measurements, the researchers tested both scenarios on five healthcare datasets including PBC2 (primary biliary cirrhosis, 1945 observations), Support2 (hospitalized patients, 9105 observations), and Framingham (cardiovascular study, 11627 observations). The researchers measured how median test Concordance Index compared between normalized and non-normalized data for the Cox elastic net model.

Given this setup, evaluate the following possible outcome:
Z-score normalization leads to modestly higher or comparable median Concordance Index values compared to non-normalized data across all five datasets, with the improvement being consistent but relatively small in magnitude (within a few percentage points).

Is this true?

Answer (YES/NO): NO